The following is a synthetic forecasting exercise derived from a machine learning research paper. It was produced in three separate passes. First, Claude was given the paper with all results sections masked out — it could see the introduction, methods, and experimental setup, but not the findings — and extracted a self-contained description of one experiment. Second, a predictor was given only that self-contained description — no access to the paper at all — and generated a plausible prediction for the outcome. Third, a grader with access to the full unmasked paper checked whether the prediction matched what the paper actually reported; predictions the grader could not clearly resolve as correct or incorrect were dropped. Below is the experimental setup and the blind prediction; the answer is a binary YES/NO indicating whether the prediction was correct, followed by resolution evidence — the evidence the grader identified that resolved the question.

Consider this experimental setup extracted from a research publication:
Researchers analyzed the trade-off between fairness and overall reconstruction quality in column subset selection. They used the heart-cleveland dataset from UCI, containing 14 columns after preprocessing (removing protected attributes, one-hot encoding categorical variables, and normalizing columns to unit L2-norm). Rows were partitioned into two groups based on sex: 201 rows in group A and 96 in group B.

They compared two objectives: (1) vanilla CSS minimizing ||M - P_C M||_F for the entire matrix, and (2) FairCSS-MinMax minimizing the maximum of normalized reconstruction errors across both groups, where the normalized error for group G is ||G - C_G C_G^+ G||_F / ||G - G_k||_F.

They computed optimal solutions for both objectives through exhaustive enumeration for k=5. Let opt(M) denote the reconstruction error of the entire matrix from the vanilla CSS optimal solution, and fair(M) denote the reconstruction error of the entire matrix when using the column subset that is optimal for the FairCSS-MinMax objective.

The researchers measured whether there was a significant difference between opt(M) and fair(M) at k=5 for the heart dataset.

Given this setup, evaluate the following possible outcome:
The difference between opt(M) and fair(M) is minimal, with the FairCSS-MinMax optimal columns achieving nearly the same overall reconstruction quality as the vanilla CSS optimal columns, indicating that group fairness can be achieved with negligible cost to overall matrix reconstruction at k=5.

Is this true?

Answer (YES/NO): NO